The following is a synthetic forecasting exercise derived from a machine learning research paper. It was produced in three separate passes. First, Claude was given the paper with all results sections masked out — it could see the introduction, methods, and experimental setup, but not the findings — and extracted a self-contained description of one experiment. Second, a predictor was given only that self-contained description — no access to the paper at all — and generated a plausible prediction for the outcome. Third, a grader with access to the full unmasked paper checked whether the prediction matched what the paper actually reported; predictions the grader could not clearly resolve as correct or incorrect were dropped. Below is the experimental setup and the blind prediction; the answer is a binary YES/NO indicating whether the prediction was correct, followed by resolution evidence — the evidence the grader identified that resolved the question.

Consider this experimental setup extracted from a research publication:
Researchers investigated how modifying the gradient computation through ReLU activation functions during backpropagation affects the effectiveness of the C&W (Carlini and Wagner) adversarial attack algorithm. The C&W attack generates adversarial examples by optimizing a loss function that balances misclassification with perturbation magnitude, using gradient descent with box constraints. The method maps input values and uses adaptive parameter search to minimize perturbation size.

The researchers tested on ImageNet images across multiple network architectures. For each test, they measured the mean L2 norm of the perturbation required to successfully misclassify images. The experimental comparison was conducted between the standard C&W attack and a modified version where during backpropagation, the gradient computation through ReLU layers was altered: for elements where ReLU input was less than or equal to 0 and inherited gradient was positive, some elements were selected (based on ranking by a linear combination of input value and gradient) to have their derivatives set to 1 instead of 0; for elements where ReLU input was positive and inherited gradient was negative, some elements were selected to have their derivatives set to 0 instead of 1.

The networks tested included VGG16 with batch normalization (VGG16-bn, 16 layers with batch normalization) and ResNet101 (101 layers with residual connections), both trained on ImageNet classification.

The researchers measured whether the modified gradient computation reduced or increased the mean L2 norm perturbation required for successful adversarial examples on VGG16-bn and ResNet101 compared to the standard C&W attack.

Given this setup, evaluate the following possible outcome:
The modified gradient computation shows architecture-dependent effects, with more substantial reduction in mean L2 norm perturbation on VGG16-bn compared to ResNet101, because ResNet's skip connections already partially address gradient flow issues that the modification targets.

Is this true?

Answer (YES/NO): NO